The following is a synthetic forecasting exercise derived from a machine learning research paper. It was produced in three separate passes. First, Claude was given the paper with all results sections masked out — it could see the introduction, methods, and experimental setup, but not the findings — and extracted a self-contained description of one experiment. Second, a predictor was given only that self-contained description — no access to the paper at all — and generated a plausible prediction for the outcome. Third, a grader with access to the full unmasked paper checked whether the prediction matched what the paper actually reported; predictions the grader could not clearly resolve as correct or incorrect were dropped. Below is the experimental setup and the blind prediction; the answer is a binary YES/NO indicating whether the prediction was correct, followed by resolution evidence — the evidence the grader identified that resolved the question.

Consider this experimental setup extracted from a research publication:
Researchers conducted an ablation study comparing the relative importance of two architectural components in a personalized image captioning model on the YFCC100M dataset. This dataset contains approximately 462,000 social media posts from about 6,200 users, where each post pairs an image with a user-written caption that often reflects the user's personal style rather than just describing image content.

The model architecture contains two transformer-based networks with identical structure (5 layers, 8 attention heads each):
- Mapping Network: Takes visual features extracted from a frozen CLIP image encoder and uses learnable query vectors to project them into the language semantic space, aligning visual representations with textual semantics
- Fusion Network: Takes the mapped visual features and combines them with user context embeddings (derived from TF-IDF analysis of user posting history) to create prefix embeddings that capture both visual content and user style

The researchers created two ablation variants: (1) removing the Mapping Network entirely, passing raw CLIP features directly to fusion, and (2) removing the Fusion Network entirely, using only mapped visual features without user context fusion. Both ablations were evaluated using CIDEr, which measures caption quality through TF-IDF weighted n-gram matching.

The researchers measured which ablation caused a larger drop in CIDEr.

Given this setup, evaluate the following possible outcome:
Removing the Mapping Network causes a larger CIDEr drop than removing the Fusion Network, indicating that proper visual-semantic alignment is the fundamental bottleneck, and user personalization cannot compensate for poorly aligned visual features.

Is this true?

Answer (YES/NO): YES